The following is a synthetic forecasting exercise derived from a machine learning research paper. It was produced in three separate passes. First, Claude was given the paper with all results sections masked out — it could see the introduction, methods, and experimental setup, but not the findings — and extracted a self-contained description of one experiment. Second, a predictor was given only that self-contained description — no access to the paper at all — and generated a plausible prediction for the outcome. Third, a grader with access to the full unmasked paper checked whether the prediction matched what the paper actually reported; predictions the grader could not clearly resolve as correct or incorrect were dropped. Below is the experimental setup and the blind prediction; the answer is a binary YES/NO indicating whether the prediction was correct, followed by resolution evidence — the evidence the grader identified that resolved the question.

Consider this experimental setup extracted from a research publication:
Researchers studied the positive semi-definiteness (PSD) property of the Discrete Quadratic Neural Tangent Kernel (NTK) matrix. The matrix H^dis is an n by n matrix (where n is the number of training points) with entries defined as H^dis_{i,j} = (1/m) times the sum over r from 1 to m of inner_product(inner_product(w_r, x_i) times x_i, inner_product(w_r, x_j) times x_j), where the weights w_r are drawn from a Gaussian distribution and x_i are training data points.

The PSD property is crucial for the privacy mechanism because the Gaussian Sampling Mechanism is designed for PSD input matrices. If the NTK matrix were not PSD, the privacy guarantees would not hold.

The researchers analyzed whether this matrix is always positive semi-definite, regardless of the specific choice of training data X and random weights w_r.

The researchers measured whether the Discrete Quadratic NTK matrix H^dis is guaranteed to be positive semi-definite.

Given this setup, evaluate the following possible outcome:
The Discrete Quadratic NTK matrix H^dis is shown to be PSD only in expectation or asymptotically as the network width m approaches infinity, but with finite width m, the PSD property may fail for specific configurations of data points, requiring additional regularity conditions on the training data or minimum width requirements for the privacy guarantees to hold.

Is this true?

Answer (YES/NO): NO